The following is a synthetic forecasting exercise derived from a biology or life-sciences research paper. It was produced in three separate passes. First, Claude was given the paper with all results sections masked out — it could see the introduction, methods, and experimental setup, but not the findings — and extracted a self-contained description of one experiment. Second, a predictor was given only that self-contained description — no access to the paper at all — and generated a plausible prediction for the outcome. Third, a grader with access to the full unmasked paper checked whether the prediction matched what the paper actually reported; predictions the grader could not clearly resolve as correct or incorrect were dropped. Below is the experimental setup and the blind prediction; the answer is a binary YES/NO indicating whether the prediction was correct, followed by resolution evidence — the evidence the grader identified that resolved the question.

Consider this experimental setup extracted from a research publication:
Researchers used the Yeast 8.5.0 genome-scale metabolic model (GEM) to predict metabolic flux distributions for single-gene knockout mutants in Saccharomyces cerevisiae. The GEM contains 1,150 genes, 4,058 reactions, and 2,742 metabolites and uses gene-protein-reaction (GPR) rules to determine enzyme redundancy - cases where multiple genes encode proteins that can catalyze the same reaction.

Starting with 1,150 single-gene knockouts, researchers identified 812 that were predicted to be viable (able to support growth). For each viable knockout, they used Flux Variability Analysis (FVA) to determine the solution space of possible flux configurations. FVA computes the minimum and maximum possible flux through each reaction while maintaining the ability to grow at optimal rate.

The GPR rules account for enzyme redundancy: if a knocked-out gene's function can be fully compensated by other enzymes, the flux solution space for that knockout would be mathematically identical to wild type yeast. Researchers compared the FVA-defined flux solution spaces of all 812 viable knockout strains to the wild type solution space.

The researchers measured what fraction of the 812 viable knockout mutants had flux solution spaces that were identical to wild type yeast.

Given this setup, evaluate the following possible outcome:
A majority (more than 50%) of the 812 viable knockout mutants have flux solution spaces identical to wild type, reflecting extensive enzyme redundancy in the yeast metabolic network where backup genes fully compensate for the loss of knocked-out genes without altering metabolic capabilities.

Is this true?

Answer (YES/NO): NO